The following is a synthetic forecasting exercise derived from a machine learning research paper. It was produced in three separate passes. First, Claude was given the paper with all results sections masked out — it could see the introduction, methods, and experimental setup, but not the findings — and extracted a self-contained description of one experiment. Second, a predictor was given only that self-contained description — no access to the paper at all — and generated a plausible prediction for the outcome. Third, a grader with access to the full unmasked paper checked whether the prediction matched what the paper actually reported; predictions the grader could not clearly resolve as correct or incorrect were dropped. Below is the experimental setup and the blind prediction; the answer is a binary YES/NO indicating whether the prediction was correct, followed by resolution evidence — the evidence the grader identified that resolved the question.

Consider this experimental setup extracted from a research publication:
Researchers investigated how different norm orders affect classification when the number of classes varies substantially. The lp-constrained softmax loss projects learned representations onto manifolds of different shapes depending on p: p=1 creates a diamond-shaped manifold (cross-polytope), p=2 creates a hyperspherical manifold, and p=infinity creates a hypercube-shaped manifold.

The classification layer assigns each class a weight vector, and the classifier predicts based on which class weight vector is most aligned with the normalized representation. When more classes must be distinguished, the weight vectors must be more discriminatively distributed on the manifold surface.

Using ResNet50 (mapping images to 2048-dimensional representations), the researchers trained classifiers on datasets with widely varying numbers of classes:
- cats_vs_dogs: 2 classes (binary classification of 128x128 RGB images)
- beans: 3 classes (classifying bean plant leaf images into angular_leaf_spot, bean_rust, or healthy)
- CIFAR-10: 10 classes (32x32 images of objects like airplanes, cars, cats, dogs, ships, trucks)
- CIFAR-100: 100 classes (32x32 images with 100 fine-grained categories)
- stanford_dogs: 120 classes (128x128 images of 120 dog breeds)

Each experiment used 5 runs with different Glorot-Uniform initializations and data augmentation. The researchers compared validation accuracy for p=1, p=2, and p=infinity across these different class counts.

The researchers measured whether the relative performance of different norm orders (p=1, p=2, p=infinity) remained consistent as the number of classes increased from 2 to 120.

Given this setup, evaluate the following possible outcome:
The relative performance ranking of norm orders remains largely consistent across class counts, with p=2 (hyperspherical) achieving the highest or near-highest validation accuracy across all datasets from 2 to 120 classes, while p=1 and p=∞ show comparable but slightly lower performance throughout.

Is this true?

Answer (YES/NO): NO